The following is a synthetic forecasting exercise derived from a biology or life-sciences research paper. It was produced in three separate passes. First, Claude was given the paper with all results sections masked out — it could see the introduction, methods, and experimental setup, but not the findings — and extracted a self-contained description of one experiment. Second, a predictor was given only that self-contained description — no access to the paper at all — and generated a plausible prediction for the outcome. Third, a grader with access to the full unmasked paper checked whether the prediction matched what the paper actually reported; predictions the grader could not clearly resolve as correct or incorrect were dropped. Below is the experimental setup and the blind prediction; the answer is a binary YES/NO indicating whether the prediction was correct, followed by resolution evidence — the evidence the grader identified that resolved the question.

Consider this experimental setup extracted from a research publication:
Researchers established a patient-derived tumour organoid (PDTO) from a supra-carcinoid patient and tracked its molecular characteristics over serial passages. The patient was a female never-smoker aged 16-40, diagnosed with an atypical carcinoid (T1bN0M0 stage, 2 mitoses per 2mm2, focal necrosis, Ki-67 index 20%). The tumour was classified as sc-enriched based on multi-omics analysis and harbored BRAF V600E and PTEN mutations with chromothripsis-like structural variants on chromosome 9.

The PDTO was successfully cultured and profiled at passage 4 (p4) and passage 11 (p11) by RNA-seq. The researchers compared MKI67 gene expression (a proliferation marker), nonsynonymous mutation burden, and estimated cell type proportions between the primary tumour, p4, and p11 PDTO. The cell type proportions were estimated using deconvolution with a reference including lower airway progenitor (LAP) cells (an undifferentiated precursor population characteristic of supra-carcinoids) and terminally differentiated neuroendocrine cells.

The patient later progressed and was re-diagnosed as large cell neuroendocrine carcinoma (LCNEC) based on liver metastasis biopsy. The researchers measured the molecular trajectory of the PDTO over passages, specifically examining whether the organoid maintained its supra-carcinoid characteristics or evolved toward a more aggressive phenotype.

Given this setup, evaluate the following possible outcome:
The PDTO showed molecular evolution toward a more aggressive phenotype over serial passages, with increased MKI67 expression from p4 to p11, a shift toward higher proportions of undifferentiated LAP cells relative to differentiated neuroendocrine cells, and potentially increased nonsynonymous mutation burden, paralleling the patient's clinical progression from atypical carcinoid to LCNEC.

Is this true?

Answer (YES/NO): NO